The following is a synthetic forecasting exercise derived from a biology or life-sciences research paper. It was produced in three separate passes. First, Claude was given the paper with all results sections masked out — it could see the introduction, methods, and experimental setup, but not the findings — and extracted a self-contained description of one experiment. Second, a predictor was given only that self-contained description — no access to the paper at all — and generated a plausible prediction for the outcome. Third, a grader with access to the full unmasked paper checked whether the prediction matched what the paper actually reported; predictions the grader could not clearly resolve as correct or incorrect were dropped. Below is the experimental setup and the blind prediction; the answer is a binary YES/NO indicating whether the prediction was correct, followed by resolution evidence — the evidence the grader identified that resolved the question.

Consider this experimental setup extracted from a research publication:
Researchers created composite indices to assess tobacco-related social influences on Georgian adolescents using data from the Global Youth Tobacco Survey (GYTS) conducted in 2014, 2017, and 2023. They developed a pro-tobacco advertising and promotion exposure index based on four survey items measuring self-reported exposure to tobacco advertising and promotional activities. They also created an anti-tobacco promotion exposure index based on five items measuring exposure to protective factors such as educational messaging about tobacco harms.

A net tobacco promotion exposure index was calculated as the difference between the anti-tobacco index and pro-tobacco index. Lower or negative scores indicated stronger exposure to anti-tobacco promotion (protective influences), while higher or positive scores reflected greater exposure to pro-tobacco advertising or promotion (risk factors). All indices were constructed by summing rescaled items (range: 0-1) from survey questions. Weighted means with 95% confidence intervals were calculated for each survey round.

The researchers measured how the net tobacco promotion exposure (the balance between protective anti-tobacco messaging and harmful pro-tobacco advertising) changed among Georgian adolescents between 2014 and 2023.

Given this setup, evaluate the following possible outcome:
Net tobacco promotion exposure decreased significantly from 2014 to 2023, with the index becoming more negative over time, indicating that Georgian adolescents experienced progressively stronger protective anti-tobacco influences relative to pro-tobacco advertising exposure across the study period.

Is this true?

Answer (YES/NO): YES